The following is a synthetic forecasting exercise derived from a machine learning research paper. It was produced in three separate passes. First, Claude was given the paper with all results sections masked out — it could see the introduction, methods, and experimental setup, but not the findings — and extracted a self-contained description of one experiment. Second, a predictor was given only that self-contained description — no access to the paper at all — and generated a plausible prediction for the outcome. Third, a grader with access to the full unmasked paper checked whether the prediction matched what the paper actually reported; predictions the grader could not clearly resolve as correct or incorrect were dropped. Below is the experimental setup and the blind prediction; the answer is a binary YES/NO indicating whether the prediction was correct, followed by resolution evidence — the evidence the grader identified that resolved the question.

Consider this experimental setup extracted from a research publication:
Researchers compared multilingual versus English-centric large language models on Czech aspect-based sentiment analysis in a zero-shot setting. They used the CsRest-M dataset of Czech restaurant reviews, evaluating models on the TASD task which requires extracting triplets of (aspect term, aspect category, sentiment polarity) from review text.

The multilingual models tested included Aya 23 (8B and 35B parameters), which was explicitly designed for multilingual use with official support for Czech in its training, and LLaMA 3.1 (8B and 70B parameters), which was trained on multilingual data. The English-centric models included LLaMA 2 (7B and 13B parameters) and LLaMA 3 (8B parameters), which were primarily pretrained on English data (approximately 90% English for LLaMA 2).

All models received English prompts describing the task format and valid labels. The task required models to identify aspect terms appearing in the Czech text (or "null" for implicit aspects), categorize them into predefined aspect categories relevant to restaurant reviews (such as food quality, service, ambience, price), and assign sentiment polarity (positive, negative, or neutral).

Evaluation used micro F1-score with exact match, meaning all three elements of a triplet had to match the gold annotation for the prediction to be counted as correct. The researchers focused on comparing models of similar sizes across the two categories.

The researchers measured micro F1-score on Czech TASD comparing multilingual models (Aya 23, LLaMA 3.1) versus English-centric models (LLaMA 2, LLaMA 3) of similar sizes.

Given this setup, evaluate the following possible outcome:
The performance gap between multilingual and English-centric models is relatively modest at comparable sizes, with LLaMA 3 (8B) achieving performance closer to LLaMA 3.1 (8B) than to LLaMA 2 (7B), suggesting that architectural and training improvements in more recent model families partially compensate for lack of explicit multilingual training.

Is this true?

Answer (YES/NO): NO